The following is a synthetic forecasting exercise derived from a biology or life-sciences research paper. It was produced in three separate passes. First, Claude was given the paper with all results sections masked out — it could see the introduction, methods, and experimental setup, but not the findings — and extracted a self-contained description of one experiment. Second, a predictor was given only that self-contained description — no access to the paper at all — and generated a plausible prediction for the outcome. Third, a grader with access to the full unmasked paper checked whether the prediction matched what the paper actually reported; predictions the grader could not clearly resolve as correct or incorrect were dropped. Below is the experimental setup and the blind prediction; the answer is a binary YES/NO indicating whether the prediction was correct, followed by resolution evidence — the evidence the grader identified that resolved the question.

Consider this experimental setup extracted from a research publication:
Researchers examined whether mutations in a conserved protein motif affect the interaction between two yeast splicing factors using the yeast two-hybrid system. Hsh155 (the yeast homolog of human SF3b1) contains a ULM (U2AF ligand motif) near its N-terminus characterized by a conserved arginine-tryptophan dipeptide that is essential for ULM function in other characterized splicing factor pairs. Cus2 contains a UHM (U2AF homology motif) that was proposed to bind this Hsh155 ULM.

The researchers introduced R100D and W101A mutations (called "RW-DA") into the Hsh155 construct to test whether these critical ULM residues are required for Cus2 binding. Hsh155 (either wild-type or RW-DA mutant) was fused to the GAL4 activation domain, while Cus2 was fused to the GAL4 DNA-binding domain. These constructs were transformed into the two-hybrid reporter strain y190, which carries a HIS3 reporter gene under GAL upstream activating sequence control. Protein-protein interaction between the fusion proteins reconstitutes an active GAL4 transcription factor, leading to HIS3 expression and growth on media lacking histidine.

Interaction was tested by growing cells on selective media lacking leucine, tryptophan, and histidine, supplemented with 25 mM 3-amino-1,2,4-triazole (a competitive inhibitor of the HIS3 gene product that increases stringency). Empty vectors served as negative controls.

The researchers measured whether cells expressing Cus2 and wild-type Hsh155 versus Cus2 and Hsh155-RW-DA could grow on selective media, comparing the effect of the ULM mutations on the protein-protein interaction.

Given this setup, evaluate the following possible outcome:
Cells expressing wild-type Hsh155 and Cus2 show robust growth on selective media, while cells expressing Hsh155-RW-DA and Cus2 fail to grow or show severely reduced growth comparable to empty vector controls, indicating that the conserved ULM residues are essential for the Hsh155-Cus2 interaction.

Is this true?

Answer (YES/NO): YES